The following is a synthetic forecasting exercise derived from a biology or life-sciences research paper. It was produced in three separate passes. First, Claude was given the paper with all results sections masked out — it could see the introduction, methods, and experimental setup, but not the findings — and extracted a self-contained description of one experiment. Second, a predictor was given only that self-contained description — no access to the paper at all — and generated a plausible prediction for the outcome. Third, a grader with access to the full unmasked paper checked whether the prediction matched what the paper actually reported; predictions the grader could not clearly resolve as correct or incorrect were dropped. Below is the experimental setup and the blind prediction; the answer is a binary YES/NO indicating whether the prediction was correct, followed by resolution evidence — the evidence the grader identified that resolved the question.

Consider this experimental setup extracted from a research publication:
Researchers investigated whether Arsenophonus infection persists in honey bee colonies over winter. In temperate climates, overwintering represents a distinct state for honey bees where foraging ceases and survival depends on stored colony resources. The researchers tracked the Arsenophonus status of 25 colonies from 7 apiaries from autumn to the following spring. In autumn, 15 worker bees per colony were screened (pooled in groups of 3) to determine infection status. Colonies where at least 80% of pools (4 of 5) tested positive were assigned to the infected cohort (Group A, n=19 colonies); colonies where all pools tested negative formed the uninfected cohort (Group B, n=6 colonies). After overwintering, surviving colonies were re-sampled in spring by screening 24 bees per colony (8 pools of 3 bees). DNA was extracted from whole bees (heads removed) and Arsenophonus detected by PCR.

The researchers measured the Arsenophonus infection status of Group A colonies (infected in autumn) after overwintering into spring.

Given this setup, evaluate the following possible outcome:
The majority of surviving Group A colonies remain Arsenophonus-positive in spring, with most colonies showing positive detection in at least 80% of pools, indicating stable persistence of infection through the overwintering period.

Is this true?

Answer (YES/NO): NO